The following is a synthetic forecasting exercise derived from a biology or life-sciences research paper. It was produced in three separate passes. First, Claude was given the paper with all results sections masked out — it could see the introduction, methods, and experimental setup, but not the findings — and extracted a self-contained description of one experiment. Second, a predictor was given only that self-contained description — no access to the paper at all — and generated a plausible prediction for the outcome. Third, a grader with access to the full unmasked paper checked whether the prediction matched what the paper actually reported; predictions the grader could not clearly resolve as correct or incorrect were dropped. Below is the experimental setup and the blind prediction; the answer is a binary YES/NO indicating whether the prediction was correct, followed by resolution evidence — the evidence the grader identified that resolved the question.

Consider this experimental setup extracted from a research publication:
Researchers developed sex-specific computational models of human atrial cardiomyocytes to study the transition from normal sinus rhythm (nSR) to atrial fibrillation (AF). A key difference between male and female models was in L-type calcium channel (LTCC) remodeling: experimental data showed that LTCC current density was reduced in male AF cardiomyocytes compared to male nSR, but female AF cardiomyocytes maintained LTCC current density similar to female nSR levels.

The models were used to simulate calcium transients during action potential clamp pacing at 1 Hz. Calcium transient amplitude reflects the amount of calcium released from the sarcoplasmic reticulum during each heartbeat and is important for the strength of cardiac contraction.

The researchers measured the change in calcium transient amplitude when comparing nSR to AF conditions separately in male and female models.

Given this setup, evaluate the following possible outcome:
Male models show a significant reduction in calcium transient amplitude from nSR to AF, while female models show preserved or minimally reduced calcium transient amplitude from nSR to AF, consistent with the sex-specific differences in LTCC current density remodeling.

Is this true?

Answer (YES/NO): NO